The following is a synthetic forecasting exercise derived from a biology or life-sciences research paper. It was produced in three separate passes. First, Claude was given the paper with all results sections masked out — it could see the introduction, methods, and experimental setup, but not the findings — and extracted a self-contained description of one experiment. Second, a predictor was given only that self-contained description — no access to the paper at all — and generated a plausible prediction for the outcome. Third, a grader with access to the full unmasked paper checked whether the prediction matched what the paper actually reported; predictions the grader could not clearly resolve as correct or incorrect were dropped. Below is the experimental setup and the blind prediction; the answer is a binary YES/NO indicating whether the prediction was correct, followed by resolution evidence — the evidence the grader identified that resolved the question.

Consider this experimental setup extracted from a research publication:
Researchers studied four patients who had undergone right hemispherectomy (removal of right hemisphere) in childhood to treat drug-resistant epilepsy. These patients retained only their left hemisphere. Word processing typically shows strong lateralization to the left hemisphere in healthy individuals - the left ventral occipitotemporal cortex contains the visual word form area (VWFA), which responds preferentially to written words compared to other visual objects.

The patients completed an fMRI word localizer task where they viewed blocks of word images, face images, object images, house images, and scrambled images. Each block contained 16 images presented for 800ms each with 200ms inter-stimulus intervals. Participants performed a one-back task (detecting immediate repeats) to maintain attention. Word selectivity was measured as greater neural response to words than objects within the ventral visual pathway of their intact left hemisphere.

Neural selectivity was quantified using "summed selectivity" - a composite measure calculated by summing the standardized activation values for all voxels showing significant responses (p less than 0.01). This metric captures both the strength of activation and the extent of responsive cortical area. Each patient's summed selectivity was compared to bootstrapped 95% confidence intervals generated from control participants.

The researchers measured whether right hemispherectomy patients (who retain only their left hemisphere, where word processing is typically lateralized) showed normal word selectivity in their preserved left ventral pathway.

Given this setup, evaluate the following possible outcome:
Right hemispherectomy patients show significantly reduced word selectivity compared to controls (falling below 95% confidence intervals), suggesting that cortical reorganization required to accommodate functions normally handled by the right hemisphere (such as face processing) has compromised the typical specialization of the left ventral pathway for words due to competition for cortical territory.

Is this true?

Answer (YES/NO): NO